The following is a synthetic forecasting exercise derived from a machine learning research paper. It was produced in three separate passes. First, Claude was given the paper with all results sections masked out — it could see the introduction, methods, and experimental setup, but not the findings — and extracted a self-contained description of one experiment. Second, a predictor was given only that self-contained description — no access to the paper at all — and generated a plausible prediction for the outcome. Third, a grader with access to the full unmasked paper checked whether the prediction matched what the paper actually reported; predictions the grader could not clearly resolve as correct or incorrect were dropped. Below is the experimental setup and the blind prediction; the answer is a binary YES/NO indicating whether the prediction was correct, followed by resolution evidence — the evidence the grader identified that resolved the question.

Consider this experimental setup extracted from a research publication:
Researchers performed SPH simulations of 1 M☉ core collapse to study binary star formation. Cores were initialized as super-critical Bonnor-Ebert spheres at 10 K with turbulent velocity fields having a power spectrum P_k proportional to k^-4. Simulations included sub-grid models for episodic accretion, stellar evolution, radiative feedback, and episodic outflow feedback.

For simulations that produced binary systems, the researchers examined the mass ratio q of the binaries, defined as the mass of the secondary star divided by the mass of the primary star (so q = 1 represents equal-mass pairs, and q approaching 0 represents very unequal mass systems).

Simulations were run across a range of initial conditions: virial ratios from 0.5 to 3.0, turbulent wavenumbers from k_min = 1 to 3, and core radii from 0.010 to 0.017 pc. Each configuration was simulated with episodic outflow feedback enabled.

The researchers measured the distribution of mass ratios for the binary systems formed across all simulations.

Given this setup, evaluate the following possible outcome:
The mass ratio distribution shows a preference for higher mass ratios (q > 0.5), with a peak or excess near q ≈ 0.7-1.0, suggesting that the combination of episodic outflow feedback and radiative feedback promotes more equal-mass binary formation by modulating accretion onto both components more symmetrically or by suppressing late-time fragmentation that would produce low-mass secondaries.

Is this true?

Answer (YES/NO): YES